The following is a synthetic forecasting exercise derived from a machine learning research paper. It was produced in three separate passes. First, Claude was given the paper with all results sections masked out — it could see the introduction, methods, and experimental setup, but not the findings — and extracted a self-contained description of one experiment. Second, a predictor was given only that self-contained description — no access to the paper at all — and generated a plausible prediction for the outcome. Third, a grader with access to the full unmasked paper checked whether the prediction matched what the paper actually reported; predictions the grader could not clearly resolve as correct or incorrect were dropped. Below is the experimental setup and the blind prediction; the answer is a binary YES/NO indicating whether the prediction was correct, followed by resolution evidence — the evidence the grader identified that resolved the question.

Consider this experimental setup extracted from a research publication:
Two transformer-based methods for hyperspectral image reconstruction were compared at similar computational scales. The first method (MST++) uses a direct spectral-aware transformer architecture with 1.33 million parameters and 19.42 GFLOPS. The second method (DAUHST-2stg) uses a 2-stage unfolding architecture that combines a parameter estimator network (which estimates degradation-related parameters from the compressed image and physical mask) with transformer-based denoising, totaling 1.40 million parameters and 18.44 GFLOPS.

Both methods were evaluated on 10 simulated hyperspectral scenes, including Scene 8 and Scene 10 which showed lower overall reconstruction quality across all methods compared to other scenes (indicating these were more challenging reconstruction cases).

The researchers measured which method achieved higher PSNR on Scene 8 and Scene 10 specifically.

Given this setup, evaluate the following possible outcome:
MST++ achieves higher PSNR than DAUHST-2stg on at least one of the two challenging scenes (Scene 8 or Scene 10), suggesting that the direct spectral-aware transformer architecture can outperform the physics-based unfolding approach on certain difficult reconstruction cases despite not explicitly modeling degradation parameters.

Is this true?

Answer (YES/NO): YES